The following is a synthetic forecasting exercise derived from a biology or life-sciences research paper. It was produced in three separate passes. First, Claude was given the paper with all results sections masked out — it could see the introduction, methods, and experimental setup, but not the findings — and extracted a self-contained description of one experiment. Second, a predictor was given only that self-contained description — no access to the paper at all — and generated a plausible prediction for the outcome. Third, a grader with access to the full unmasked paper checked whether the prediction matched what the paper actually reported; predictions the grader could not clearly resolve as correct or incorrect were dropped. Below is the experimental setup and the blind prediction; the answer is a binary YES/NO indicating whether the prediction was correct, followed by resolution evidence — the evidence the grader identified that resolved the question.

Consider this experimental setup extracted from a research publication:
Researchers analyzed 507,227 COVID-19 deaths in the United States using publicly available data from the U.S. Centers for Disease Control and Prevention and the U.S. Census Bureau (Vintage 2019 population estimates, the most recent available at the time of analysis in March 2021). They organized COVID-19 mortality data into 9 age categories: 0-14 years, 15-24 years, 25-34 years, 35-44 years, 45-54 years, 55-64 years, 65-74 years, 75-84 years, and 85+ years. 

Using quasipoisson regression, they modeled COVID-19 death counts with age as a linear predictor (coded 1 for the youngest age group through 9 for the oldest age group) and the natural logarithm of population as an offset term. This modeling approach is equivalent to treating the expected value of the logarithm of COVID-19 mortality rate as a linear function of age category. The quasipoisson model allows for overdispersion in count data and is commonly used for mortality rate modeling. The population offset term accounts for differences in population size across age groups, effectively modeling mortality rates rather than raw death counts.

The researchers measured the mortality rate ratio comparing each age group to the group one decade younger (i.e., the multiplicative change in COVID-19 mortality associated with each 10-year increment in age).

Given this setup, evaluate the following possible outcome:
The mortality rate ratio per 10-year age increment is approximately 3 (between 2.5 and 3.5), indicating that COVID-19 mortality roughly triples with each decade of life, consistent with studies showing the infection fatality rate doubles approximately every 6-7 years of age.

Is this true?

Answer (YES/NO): NO